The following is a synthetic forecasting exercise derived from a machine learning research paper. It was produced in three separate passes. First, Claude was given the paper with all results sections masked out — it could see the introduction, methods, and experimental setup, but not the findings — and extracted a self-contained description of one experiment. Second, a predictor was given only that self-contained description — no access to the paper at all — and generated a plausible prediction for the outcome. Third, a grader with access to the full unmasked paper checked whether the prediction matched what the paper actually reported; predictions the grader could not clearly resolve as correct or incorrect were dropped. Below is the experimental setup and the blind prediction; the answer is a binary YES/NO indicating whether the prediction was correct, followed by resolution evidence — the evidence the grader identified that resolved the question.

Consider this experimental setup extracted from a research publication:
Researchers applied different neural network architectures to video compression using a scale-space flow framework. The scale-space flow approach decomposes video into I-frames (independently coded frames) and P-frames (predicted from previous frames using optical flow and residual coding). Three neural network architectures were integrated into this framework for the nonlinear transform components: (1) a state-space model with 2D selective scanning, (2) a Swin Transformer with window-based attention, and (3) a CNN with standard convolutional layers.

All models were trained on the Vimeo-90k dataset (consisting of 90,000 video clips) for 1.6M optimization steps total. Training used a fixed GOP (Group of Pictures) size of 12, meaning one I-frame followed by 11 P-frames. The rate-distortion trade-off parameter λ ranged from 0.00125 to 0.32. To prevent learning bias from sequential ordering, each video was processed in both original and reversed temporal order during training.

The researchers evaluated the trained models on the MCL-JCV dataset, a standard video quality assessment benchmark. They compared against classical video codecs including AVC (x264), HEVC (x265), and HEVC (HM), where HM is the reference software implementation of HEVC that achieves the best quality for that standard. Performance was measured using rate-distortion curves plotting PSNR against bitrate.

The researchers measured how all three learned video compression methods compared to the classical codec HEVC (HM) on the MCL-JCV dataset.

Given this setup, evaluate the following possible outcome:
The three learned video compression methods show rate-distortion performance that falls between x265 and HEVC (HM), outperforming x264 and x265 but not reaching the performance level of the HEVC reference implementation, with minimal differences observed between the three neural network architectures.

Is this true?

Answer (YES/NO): NO